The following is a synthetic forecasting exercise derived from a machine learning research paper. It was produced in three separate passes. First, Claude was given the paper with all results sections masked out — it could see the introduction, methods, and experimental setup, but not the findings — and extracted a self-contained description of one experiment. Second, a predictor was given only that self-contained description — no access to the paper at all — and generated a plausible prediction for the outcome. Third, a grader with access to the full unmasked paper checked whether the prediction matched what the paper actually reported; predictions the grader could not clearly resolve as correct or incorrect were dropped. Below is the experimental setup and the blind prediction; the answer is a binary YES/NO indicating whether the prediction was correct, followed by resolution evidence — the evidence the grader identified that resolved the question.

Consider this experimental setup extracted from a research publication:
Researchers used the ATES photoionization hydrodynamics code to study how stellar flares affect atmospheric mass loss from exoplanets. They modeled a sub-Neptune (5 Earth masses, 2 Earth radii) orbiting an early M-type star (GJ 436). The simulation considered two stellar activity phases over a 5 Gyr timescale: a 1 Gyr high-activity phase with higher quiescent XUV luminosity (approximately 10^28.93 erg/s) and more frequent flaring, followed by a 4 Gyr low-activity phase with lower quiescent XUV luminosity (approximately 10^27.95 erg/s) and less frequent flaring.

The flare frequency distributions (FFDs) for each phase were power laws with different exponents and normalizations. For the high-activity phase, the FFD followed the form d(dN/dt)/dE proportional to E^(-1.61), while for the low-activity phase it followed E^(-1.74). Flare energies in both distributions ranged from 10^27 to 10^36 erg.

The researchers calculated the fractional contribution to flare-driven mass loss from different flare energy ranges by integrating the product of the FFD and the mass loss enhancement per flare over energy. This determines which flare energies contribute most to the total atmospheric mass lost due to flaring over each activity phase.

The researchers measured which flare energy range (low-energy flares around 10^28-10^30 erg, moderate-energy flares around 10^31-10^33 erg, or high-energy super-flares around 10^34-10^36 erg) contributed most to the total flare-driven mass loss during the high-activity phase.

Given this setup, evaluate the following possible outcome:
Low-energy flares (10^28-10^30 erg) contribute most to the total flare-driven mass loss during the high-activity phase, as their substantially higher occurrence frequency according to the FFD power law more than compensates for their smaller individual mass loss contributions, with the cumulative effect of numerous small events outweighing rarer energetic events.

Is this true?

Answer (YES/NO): NO